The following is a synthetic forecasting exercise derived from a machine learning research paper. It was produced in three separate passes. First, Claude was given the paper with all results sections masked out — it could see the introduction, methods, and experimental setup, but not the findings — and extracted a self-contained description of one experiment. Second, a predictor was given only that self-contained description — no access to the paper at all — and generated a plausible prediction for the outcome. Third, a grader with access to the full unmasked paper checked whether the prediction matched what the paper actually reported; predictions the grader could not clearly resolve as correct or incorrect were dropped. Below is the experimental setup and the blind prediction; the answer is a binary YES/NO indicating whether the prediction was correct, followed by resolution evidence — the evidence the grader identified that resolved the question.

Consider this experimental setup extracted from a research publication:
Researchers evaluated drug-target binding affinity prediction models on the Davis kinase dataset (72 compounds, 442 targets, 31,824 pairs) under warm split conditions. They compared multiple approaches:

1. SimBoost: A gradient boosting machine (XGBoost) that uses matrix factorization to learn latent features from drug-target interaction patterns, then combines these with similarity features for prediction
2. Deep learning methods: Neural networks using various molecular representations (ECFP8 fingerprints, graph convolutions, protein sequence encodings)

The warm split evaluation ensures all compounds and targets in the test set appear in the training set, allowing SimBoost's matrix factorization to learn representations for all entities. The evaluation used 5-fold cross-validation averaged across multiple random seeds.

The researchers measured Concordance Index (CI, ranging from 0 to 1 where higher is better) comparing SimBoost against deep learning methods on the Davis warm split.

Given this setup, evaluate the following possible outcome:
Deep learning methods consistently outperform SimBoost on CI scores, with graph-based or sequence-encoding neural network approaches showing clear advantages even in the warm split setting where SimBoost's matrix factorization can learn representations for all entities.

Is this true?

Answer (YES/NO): NO